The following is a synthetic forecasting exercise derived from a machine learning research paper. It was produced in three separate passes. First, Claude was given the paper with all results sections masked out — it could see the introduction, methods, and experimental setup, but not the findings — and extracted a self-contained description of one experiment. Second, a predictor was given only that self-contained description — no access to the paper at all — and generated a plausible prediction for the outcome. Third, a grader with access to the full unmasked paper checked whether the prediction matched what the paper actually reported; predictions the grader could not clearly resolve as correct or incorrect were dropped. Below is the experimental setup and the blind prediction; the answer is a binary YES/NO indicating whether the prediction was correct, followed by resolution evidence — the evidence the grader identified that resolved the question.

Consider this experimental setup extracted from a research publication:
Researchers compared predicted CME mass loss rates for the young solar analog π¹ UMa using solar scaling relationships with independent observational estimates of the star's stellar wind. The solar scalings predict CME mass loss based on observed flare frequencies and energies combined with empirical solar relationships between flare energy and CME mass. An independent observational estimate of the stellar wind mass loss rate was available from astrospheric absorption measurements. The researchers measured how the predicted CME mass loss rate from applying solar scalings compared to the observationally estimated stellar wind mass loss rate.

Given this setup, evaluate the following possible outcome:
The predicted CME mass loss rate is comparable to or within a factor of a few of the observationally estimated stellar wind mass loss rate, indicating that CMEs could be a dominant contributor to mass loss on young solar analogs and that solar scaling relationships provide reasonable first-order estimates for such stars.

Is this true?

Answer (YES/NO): NO